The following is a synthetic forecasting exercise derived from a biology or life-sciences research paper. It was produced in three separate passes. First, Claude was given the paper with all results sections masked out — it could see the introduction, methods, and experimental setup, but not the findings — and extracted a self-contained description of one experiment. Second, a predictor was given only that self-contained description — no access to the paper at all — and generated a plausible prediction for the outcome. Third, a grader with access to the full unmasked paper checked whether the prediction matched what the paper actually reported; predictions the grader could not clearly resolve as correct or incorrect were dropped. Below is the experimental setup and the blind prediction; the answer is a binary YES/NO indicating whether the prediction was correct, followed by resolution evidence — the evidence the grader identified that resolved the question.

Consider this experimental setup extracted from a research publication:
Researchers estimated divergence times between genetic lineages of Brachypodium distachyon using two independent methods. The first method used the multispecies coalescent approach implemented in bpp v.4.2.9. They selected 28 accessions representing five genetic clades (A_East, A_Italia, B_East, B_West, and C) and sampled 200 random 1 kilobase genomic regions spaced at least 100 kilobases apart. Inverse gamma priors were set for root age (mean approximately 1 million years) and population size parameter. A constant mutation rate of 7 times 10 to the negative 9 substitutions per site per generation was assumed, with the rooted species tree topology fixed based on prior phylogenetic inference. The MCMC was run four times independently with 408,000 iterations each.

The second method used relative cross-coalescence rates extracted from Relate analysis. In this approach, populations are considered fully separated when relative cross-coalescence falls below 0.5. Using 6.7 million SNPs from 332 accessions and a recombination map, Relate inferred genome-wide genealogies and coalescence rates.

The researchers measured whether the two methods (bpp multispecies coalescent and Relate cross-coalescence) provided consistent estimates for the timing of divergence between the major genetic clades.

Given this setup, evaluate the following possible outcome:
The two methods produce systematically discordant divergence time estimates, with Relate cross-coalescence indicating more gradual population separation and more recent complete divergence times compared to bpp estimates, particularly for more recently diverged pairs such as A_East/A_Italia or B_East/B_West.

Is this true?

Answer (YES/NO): NO